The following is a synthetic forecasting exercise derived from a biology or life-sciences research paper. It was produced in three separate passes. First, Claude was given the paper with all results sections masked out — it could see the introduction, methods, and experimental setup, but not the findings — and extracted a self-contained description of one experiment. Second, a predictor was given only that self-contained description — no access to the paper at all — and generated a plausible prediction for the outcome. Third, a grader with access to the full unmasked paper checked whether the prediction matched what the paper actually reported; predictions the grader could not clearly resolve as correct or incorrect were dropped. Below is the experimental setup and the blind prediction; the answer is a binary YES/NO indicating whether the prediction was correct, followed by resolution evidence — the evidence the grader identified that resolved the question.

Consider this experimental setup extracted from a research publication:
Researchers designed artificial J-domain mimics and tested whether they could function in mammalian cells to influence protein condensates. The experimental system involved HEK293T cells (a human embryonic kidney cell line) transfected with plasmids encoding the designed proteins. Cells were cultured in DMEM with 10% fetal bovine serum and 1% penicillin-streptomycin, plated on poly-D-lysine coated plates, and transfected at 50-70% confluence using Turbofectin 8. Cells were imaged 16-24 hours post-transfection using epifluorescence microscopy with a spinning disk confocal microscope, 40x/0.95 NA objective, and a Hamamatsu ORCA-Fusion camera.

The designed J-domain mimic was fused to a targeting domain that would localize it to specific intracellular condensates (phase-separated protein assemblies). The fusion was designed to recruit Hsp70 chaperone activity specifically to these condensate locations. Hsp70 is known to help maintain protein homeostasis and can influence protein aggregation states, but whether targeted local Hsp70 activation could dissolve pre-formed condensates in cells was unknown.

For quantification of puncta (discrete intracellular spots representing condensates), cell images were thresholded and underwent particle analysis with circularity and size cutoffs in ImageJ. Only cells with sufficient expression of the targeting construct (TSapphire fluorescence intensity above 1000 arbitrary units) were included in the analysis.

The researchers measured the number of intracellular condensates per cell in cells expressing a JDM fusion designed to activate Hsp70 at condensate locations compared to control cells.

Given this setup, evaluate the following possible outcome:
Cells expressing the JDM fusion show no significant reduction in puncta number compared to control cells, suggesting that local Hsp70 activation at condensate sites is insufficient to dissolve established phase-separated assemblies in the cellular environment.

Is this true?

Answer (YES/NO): NO